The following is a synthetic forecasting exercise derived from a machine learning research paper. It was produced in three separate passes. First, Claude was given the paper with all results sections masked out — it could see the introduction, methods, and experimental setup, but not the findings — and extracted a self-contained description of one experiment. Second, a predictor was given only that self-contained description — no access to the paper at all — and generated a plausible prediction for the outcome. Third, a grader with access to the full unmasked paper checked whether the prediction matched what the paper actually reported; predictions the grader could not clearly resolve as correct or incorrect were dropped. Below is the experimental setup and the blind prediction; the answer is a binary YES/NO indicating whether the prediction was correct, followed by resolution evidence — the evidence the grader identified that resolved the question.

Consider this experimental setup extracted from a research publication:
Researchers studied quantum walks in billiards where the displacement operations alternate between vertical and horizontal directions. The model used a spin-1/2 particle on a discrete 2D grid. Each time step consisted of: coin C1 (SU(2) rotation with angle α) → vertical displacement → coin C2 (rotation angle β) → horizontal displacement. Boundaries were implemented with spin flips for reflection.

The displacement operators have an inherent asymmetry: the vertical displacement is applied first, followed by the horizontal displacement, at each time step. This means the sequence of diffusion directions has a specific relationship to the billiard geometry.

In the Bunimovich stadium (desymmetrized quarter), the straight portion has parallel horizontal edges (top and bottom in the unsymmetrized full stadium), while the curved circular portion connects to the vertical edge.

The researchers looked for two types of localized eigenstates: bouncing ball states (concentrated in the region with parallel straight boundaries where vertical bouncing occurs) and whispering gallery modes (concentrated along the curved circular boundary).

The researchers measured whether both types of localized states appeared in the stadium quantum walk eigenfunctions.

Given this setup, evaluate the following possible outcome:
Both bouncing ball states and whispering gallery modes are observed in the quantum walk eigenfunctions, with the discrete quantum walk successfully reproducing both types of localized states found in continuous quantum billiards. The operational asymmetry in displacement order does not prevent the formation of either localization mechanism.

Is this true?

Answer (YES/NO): NO